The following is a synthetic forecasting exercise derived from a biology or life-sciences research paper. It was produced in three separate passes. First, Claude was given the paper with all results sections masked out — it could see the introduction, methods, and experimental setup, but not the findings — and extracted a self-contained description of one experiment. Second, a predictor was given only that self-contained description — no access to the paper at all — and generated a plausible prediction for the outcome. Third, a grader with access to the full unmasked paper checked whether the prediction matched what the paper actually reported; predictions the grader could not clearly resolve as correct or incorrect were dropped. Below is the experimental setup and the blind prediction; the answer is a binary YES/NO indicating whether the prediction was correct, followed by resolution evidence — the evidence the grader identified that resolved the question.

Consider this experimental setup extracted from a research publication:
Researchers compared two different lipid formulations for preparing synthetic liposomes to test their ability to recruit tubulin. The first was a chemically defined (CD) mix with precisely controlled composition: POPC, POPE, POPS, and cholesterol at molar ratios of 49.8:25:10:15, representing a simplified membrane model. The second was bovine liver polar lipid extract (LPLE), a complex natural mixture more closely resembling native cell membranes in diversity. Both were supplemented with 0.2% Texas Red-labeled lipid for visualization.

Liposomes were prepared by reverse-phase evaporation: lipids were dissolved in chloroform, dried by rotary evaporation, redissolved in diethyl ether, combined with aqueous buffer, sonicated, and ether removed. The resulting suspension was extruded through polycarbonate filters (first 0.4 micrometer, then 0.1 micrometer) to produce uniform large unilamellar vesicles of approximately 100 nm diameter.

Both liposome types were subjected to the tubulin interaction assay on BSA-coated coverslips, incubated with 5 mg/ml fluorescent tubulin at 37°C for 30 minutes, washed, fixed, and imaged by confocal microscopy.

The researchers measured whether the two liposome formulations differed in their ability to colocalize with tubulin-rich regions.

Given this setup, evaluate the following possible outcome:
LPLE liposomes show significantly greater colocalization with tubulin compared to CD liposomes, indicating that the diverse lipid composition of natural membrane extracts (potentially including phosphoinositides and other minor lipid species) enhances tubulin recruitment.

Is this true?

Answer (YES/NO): NO